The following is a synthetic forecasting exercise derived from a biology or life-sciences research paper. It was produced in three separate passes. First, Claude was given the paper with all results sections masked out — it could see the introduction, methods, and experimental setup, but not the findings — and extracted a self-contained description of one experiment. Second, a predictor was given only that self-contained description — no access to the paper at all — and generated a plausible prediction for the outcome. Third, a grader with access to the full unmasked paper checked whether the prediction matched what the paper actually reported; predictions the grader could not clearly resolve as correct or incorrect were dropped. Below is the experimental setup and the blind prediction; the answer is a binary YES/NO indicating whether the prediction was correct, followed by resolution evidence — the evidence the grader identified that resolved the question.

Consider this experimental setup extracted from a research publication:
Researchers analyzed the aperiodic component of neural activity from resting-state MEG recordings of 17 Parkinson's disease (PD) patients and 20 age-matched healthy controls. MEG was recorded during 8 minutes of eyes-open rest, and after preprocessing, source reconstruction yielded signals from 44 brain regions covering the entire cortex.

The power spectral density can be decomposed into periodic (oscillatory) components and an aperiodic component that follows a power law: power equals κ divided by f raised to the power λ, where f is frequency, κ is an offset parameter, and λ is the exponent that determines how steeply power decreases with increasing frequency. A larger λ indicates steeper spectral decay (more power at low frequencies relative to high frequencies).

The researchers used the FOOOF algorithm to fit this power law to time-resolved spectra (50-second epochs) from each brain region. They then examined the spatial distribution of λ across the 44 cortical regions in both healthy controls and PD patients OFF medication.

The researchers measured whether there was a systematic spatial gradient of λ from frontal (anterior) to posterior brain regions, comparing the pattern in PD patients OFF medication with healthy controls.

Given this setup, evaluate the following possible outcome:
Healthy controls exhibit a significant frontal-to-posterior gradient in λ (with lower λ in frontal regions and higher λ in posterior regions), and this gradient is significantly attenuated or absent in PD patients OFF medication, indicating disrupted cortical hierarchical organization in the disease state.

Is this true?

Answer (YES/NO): NO